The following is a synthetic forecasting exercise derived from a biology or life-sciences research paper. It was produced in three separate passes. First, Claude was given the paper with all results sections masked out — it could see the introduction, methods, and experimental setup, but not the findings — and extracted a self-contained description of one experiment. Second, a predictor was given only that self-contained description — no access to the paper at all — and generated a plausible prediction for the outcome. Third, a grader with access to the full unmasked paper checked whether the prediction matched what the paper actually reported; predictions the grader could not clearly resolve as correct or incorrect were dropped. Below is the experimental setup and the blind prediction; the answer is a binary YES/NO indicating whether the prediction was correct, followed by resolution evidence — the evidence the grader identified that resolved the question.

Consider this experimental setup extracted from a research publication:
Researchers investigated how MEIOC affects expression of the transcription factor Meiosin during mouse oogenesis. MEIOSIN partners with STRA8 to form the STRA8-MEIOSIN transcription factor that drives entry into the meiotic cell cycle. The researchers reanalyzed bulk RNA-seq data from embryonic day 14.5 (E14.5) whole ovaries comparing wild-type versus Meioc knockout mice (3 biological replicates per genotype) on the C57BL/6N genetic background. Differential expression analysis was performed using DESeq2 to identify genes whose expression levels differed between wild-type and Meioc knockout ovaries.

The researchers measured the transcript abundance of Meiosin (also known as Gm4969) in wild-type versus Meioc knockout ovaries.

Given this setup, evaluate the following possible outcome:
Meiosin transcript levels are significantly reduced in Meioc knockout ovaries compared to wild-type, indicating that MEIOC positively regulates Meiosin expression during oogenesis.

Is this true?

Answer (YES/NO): YES